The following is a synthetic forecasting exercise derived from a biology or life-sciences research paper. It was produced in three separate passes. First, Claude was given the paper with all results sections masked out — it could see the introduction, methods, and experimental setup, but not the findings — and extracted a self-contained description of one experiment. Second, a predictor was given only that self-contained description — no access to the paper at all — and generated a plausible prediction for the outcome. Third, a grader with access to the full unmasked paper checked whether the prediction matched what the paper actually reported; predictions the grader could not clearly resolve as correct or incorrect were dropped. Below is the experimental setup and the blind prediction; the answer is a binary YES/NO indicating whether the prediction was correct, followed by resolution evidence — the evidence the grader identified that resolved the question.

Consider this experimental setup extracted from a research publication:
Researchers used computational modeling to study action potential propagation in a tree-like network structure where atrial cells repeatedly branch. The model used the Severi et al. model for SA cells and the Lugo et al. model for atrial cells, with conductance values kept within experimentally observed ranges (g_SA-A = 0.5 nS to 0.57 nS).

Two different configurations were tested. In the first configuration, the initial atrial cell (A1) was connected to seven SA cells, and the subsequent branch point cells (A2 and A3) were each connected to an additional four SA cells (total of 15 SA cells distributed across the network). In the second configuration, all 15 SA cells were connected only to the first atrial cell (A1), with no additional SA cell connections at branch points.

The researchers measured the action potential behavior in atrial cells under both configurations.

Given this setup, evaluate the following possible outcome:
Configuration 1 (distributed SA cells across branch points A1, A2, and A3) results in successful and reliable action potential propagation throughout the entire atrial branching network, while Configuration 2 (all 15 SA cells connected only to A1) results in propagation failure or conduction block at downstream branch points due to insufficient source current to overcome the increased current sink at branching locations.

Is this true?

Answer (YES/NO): YES